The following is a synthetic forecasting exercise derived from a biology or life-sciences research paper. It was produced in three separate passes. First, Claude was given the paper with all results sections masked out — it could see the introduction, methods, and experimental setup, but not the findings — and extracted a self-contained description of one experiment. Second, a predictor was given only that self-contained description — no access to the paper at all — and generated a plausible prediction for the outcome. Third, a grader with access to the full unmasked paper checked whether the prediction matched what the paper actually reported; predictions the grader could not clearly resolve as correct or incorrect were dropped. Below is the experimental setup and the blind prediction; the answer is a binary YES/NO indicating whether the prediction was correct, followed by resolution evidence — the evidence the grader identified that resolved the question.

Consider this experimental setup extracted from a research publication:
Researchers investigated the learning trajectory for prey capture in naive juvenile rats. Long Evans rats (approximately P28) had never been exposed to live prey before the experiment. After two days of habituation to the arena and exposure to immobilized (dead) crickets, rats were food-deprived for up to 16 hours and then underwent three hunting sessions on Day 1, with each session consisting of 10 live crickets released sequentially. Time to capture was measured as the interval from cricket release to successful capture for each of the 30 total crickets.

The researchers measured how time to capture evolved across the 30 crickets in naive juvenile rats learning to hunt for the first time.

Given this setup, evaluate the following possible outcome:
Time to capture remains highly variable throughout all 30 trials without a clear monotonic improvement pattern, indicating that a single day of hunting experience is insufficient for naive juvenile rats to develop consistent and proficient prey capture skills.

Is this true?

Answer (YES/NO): NO